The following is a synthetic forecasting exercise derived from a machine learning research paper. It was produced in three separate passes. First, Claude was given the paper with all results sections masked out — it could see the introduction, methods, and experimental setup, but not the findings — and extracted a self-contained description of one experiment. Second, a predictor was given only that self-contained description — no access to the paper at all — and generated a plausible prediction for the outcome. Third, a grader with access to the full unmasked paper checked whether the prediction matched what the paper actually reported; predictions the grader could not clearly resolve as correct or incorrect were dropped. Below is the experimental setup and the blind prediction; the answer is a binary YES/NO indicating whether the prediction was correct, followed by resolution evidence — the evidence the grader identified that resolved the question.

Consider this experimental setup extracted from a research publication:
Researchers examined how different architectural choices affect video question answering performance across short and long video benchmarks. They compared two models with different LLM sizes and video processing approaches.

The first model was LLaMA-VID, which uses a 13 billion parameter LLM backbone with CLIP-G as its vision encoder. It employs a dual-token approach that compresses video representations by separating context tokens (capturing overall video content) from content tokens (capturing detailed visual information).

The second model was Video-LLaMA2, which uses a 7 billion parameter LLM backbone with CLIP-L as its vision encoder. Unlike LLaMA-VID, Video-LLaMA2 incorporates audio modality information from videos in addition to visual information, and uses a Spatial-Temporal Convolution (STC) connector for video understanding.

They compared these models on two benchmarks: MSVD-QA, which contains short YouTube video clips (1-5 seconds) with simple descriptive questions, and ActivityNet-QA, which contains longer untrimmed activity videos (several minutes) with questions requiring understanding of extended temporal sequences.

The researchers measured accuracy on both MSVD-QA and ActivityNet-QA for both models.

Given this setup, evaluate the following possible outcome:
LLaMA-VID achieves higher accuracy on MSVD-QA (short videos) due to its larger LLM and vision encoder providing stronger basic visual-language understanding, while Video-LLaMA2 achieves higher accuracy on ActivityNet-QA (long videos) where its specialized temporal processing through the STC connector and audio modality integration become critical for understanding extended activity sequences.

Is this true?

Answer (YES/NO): NO